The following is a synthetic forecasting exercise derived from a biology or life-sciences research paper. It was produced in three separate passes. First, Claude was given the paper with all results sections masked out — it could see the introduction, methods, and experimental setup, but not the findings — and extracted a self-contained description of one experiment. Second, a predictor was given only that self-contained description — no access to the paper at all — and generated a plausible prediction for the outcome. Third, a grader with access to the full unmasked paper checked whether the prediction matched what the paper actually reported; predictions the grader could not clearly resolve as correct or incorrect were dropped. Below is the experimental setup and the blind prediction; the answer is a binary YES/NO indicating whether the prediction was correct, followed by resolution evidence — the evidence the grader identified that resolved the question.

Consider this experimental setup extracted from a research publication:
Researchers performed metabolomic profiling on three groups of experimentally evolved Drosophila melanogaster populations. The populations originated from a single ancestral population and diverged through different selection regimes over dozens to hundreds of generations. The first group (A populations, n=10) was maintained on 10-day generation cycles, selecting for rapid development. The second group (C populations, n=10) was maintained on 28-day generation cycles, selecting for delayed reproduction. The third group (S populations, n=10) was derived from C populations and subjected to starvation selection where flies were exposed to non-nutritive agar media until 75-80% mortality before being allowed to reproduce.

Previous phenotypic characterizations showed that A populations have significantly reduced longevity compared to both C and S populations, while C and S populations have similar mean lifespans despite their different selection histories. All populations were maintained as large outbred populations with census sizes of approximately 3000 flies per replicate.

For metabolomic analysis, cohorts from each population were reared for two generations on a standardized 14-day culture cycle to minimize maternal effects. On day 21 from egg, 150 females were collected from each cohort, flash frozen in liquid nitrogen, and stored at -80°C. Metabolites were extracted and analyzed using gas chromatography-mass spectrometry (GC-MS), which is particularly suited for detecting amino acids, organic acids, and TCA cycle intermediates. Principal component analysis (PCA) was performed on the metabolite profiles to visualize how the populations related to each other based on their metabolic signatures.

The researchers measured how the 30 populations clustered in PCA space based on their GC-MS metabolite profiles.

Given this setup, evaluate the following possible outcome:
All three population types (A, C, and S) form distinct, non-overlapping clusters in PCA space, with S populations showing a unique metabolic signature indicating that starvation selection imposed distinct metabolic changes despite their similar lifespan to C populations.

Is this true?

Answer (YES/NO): NO